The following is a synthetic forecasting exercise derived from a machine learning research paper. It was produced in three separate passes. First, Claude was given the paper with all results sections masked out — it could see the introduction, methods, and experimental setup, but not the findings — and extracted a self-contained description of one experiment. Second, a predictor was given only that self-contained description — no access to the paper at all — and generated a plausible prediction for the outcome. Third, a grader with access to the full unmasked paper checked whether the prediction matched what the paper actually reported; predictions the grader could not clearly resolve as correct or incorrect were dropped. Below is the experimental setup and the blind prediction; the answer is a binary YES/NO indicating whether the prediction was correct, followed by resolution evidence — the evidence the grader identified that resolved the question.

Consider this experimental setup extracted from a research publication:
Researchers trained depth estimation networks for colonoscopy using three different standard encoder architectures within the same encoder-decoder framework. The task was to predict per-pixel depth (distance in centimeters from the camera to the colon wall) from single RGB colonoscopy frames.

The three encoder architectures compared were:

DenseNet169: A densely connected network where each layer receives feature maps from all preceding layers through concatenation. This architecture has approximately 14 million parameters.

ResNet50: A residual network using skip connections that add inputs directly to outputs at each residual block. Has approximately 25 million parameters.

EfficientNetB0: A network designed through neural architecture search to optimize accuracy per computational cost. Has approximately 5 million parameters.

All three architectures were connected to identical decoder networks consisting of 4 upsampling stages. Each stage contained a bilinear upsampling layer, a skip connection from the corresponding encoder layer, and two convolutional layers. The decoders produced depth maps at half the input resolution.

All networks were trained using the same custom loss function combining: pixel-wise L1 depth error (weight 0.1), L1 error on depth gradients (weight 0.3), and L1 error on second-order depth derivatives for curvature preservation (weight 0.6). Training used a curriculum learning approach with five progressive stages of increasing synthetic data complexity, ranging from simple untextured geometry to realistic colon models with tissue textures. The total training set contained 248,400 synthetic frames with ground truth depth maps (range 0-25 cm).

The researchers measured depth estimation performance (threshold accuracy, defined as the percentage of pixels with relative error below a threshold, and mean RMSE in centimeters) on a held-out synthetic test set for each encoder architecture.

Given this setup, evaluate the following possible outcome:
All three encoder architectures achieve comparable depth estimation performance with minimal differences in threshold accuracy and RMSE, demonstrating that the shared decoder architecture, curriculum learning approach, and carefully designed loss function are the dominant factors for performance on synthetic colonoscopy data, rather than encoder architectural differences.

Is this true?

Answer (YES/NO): NO